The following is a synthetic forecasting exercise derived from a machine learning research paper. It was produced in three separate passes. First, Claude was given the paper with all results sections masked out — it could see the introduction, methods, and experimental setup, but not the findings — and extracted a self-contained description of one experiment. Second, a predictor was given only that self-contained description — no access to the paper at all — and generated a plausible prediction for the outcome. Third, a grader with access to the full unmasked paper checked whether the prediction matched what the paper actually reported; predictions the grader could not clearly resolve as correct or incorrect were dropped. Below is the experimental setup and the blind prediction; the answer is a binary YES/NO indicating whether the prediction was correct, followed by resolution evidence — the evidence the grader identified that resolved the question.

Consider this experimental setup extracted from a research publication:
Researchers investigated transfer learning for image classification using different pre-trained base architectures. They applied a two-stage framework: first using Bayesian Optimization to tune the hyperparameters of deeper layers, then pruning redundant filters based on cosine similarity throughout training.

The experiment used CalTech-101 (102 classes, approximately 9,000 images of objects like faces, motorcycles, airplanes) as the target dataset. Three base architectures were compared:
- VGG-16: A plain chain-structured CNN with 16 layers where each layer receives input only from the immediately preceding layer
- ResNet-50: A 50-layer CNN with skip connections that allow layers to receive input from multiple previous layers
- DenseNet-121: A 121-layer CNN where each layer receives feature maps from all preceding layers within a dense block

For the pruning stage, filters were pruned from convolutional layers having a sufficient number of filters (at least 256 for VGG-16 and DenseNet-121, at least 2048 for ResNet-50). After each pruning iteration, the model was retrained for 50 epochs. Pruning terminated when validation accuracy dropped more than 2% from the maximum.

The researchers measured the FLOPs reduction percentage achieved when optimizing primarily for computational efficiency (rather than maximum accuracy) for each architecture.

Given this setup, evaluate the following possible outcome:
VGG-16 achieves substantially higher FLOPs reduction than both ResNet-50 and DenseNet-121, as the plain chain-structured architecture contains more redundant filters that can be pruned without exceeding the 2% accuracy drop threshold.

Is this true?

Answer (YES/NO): YES